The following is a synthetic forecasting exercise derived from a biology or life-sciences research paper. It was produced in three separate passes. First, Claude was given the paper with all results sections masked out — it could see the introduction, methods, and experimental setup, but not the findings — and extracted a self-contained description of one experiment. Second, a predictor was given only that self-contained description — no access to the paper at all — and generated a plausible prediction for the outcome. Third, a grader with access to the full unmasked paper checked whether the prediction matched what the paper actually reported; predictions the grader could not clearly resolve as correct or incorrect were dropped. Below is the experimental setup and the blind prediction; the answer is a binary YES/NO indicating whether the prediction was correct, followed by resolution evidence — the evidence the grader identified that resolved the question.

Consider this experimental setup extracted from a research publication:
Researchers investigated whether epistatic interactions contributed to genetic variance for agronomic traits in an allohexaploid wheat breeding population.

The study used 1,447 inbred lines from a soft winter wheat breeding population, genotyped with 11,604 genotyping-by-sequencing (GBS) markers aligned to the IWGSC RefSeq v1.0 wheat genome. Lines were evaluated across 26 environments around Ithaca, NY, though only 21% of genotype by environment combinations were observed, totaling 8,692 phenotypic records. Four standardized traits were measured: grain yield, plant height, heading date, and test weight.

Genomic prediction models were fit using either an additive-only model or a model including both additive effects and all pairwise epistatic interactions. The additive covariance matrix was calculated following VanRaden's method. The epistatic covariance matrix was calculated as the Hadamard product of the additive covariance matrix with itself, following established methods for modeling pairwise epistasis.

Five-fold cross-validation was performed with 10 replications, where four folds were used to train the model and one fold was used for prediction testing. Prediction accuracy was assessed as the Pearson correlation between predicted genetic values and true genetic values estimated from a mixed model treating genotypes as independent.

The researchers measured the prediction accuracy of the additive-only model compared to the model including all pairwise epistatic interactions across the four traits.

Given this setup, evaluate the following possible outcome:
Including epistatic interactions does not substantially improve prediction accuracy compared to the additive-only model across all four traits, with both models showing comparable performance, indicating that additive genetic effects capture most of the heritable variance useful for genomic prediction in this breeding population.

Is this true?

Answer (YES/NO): NO